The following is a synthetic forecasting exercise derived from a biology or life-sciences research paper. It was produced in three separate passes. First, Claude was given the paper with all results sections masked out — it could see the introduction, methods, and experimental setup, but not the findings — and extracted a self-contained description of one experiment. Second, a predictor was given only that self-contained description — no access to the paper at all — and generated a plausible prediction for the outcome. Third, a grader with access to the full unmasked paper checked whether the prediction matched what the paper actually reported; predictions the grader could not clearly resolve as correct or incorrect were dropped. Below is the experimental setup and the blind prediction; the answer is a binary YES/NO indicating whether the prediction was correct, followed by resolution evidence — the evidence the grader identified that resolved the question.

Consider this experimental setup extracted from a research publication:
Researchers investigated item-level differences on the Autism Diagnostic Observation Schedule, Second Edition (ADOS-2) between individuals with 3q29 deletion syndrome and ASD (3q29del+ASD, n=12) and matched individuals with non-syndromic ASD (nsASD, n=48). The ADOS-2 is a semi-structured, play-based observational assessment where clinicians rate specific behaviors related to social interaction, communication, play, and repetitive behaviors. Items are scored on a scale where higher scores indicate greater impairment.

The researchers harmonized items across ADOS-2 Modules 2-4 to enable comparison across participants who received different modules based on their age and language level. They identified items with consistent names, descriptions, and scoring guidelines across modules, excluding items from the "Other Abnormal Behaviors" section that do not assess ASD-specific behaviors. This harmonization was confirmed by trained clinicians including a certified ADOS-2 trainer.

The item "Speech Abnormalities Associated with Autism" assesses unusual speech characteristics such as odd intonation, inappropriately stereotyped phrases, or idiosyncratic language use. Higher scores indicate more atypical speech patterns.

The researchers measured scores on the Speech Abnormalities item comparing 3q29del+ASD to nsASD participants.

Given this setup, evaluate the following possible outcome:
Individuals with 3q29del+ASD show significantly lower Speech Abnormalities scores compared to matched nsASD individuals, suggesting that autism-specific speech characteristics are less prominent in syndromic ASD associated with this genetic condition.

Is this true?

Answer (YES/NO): NO